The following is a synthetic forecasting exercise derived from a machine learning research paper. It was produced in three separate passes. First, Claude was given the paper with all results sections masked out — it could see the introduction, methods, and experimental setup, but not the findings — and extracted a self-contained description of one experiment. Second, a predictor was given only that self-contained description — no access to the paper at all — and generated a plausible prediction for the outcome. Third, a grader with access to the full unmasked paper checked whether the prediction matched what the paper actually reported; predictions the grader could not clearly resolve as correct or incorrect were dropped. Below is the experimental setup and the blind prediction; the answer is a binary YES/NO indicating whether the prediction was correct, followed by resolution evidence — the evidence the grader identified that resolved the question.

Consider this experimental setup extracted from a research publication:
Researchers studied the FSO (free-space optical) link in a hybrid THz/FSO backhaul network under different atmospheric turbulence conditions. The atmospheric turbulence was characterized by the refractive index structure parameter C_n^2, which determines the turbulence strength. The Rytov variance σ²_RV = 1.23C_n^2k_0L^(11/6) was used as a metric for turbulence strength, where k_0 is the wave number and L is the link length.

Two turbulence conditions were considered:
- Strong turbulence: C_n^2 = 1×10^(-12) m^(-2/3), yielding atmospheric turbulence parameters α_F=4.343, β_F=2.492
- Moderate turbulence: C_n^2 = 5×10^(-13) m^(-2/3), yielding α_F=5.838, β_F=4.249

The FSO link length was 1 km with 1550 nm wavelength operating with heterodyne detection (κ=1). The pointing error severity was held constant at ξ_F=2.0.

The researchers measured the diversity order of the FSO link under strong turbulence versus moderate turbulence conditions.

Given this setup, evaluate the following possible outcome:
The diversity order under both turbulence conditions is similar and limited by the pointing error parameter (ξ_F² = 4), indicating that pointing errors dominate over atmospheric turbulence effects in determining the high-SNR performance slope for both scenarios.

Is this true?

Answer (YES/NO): NO